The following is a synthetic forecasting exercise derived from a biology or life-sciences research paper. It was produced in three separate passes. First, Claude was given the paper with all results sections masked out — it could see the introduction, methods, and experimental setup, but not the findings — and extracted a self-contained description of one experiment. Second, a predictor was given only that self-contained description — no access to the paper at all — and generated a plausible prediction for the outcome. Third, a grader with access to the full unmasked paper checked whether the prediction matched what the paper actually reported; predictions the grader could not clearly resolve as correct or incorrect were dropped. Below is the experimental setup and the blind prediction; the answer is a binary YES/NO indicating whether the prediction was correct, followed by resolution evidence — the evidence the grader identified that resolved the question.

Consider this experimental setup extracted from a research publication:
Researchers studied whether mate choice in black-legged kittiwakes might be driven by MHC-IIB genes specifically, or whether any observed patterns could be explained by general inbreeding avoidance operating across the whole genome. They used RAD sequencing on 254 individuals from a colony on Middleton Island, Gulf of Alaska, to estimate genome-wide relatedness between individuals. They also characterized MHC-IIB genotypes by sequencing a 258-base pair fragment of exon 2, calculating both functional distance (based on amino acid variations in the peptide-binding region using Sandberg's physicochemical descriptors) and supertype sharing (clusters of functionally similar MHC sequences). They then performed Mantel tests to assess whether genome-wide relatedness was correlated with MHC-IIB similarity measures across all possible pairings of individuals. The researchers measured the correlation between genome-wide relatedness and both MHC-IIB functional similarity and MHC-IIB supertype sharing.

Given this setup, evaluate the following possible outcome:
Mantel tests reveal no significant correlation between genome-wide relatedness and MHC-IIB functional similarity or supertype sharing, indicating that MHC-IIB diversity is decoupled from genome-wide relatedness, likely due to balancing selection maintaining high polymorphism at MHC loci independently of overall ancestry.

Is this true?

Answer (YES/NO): YES